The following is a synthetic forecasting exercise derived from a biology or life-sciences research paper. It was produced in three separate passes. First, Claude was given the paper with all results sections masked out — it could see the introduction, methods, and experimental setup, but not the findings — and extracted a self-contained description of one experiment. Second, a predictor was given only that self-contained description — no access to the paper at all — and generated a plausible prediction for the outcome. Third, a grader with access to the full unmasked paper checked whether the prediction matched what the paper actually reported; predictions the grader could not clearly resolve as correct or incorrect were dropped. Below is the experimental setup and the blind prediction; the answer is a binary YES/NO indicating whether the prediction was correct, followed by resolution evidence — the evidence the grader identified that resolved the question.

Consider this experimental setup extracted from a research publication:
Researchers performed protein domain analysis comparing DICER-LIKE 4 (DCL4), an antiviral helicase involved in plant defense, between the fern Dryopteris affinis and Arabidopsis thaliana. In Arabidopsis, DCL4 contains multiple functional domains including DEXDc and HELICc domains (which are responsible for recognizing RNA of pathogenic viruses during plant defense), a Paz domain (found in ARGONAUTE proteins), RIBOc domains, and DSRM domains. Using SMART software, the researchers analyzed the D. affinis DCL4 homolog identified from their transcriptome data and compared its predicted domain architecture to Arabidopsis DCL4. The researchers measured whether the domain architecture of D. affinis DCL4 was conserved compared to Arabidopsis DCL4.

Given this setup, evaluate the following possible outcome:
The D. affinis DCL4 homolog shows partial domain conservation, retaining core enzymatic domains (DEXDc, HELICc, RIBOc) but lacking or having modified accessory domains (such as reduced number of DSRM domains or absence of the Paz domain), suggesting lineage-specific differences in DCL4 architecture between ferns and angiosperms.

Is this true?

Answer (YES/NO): NO